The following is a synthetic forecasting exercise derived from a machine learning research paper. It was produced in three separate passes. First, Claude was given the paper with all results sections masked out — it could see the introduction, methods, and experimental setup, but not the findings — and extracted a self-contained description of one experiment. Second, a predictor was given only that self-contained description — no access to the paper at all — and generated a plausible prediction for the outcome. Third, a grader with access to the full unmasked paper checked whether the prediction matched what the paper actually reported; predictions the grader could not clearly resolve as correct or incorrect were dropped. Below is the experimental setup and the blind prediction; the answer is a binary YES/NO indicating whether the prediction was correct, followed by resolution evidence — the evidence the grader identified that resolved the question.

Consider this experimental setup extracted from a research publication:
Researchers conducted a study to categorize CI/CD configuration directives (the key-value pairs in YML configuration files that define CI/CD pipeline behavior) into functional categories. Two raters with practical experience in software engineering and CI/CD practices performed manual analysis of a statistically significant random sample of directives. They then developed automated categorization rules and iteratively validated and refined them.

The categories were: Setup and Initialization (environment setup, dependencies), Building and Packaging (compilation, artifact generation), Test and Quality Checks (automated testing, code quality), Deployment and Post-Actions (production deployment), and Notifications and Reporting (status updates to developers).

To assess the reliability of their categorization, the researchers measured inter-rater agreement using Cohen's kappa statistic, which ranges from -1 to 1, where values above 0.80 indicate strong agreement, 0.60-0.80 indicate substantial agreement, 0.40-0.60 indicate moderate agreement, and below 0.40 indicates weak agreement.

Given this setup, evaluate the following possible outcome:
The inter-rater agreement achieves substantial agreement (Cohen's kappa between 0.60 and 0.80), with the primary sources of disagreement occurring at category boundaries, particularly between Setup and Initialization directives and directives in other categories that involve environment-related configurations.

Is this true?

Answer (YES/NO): NO